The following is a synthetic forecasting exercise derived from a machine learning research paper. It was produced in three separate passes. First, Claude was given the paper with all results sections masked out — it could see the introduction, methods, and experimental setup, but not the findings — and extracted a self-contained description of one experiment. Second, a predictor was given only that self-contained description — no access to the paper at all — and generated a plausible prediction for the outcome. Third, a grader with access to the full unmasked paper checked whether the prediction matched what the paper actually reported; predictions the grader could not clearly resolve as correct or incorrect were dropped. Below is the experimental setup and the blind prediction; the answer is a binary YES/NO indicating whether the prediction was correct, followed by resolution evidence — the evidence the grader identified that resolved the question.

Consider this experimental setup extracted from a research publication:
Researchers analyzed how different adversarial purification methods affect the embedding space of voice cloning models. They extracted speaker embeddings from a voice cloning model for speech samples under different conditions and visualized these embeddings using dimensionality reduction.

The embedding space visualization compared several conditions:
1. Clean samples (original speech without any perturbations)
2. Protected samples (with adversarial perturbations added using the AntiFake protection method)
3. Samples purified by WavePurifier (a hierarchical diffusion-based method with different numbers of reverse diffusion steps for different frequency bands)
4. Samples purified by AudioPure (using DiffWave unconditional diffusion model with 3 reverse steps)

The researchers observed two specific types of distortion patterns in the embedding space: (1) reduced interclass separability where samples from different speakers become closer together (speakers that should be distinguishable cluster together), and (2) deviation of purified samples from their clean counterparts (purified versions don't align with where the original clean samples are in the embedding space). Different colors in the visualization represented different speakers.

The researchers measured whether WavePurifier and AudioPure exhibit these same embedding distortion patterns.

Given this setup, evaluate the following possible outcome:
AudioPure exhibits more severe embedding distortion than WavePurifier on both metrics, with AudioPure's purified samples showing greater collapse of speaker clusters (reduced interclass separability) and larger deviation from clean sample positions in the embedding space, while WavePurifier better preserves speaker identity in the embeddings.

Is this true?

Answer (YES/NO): NO